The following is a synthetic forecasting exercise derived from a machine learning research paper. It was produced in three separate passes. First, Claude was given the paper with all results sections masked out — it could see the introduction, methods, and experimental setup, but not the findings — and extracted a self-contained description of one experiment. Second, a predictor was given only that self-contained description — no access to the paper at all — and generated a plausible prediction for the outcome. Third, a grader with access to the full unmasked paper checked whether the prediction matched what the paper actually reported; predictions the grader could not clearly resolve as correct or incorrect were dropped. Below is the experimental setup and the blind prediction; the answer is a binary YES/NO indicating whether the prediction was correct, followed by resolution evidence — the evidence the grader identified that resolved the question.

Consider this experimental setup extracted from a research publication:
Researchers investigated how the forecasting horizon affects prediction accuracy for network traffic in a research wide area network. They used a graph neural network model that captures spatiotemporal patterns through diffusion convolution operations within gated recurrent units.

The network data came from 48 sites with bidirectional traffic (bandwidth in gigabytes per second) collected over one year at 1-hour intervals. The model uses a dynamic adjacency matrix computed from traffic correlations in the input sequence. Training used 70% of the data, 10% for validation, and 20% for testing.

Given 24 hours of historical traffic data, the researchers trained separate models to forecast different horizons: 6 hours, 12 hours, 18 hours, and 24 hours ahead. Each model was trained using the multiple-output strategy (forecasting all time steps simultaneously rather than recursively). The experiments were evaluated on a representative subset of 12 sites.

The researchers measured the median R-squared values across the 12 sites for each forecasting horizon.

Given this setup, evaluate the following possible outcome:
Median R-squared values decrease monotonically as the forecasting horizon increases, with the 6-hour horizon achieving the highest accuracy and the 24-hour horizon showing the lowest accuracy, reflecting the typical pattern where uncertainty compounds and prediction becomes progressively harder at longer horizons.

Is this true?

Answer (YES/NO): NO